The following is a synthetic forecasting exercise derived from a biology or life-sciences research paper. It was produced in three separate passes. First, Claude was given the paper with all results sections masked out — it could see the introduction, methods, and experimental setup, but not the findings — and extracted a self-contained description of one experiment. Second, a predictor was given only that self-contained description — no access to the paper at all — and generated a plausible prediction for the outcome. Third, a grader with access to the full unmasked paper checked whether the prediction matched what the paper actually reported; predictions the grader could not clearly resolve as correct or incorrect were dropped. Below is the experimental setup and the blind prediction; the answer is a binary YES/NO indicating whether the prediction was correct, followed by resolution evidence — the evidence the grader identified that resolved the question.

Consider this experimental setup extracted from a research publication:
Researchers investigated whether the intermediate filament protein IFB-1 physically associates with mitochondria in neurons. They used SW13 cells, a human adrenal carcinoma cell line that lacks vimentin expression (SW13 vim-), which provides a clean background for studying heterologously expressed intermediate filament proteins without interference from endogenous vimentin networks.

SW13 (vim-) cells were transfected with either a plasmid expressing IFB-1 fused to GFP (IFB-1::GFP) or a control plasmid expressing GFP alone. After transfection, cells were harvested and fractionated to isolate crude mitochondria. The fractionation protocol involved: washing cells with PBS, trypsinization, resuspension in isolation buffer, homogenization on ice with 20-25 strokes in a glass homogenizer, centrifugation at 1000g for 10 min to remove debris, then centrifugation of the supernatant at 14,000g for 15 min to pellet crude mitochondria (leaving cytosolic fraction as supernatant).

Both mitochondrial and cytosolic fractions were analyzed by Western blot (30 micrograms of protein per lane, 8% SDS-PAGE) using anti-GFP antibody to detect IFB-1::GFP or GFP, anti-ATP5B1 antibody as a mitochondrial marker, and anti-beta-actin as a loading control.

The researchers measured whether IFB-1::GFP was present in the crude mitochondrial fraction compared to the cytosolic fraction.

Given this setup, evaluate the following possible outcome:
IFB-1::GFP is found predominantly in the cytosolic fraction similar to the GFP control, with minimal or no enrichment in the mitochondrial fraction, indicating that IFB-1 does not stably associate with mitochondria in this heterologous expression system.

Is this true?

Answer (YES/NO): NO